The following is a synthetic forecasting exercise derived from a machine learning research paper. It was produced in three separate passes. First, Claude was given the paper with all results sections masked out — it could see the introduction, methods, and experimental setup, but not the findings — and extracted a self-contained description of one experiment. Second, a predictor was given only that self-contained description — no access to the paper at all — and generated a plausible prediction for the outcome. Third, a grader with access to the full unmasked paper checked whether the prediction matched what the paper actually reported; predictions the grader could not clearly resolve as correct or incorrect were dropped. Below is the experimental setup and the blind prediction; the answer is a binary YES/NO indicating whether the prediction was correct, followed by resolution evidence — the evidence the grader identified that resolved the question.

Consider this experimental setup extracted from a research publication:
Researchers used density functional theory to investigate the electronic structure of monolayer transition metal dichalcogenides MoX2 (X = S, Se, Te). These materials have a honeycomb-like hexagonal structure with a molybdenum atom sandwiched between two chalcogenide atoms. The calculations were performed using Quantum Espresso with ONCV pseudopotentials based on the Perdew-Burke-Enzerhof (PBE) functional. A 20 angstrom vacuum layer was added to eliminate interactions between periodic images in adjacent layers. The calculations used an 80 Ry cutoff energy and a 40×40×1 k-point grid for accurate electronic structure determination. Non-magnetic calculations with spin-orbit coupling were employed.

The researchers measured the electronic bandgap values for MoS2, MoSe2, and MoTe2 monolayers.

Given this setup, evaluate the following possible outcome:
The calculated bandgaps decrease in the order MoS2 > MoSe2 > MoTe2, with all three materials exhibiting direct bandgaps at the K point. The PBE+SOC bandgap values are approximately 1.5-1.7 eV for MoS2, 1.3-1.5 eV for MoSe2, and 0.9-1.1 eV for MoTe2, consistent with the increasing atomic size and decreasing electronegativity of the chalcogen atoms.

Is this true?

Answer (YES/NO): YES